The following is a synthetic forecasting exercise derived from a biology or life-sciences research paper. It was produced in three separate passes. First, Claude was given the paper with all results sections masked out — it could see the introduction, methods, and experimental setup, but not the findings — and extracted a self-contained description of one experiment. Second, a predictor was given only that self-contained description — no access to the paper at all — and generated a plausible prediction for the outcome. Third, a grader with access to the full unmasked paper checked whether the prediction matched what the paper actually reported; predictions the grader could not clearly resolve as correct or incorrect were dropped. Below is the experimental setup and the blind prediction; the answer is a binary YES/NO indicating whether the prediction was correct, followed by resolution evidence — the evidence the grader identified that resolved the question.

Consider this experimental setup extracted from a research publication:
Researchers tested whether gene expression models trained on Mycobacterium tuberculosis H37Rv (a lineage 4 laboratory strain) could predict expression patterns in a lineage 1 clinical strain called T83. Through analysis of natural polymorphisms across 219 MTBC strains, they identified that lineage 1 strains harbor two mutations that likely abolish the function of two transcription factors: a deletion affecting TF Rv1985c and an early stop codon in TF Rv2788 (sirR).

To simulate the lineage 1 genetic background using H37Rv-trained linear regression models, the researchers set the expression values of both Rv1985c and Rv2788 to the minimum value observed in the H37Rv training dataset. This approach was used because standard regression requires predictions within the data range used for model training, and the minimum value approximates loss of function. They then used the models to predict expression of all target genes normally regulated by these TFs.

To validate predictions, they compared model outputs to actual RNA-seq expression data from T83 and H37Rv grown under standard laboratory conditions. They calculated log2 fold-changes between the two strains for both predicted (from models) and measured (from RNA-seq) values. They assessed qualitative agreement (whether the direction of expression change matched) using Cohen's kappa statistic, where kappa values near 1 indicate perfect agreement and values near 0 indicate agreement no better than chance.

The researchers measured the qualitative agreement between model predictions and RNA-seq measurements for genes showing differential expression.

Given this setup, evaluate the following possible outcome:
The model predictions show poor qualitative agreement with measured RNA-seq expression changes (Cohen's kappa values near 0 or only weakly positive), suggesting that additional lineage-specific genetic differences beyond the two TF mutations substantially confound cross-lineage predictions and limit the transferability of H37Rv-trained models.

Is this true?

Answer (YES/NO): YES